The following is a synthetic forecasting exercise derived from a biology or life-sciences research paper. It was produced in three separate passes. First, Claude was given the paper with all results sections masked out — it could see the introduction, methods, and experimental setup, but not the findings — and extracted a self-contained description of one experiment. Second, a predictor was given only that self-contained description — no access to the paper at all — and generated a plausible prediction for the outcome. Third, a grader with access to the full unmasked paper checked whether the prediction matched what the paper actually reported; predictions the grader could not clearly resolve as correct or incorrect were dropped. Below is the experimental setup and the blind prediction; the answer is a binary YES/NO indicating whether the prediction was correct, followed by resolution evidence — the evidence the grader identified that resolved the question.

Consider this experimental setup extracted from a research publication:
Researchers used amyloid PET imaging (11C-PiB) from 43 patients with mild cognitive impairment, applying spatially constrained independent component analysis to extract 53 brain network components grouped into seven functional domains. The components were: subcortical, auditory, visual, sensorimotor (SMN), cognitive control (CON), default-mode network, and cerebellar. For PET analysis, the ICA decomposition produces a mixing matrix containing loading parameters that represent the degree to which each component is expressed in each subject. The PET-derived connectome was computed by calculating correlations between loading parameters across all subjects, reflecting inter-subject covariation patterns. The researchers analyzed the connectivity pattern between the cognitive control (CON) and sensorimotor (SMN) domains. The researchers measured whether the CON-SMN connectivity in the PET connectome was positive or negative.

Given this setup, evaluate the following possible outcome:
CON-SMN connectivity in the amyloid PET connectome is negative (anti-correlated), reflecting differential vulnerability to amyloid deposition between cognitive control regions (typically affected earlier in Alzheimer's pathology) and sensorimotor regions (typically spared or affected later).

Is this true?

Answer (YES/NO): NO